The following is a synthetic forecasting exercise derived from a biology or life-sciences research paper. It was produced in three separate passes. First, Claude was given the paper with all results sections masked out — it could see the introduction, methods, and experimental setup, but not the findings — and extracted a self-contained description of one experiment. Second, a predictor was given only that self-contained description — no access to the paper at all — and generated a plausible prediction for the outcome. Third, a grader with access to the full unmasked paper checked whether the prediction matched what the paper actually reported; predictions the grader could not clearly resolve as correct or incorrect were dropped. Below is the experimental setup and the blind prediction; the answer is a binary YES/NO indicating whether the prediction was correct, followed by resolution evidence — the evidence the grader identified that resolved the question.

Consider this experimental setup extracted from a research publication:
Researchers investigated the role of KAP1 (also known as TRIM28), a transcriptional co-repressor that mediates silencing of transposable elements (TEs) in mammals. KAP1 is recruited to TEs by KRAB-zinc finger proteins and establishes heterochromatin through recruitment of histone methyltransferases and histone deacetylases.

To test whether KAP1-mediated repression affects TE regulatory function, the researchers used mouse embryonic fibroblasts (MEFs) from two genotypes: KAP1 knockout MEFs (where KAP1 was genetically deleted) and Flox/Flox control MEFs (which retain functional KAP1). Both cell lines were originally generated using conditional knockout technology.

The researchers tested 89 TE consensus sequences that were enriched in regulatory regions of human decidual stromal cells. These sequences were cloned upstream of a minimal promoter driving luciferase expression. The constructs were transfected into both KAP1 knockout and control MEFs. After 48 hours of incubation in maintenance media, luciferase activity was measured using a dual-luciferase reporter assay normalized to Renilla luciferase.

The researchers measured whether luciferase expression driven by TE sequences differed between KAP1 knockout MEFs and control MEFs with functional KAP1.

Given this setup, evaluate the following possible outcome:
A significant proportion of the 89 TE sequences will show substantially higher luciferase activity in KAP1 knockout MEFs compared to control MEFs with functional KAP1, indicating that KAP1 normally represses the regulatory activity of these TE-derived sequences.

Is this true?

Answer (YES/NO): NO